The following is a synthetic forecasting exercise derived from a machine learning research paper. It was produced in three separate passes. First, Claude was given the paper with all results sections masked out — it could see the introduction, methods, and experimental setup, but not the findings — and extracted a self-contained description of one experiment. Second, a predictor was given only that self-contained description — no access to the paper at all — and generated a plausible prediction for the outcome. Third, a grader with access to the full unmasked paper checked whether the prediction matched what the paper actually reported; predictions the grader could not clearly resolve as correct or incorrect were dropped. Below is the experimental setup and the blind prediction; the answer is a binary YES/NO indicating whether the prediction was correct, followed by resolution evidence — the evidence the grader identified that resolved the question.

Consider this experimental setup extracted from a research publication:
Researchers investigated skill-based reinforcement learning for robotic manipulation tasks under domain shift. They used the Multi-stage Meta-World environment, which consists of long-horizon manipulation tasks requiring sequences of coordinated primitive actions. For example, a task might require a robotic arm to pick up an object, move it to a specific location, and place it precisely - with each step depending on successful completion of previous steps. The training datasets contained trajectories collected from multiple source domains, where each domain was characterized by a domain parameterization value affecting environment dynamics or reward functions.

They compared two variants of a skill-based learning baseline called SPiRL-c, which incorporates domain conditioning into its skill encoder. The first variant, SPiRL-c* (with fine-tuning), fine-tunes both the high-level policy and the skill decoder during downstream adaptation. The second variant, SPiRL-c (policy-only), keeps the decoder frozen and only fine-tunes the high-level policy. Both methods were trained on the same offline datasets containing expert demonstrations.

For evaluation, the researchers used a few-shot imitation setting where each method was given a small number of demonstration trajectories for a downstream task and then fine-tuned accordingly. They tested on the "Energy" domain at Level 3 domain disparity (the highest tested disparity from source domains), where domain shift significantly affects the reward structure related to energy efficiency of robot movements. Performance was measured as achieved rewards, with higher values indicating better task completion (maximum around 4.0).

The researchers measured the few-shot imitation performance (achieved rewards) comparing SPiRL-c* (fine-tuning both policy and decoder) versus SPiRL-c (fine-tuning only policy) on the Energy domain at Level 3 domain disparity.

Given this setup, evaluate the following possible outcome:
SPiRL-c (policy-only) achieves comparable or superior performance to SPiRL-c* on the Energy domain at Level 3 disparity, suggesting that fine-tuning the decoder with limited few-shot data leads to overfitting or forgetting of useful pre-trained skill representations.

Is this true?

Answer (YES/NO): NO